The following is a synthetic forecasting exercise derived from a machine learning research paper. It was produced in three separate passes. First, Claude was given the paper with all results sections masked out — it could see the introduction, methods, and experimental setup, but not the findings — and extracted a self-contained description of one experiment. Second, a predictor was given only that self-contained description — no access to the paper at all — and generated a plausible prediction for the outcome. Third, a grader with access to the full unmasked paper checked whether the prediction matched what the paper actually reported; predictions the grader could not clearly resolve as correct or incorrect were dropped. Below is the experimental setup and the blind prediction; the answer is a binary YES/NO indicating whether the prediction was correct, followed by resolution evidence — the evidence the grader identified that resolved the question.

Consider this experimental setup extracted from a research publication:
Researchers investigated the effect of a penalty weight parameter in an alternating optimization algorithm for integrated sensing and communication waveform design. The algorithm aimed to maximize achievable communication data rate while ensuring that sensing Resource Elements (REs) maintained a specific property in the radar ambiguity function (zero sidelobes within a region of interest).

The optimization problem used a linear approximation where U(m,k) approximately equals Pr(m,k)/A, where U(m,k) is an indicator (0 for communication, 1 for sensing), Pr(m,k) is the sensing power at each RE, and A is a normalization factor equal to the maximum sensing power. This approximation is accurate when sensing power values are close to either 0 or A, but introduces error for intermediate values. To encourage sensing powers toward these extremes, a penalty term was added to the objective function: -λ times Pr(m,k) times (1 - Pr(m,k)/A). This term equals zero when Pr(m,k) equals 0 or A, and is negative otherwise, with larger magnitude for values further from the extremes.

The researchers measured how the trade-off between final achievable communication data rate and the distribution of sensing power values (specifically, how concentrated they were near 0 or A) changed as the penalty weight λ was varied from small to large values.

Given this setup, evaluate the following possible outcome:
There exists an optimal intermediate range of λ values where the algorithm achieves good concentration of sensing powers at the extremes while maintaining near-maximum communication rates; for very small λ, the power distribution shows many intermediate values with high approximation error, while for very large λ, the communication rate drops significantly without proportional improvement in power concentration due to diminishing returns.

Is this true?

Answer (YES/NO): YES